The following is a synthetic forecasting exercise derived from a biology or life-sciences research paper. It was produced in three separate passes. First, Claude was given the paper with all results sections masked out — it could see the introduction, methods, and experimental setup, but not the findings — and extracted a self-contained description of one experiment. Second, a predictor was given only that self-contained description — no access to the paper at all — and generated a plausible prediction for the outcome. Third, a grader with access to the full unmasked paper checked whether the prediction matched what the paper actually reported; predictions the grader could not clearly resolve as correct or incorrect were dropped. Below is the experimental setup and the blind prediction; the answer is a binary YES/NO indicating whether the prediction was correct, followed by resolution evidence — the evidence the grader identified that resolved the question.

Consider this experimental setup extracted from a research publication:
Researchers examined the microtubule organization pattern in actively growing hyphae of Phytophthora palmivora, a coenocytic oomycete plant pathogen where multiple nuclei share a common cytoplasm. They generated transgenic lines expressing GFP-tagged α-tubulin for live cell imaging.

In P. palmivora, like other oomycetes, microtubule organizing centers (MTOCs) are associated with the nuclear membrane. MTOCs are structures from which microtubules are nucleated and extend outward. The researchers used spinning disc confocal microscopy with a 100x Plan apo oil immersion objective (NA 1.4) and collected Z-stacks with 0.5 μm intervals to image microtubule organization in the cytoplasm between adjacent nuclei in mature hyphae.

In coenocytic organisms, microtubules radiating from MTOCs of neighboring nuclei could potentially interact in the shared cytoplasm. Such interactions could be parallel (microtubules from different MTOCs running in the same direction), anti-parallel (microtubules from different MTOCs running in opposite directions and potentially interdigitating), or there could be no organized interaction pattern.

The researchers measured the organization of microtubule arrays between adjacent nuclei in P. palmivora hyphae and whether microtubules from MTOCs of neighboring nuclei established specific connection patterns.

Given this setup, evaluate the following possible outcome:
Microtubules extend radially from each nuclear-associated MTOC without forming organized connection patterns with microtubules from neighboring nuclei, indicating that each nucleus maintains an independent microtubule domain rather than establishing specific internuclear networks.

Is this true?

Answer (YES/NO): NO